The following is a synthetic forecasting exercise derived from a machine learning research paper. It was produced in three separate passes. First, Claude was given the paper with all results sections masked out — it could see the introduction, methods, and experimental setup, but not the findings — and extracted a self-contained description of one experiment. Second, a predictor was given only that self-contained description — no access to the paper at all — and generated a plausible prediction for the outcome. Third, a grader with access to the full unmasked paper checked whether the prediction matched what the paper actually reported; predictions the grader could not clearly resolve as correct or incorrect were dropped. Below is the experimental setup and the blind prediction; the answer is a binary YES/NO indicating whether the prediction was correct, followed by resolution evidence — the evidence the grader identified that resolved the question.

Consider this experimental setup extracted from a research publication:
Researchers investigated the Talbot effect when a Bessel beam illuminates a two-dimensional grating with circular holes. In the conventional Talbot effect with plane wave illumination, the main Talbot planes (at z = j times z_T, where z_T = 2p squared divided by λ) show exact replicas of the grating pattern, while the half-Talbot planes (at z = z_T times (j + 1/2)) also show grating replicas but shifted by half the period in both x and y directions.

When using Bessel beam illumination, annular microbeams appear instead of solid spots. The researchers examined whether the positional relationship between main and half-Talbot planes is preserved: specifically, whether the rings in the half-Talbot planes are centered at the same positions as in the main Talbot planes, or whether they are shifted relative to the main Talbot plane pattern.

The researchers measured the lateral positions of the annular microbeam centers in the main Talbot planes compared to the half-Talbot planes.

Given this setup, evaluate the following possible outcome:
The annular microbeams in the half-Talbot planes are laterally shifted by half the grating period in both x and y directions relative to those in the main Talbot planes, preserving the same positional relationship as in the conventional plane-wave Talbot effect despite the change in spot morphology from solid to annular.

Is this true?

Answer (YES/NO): YES